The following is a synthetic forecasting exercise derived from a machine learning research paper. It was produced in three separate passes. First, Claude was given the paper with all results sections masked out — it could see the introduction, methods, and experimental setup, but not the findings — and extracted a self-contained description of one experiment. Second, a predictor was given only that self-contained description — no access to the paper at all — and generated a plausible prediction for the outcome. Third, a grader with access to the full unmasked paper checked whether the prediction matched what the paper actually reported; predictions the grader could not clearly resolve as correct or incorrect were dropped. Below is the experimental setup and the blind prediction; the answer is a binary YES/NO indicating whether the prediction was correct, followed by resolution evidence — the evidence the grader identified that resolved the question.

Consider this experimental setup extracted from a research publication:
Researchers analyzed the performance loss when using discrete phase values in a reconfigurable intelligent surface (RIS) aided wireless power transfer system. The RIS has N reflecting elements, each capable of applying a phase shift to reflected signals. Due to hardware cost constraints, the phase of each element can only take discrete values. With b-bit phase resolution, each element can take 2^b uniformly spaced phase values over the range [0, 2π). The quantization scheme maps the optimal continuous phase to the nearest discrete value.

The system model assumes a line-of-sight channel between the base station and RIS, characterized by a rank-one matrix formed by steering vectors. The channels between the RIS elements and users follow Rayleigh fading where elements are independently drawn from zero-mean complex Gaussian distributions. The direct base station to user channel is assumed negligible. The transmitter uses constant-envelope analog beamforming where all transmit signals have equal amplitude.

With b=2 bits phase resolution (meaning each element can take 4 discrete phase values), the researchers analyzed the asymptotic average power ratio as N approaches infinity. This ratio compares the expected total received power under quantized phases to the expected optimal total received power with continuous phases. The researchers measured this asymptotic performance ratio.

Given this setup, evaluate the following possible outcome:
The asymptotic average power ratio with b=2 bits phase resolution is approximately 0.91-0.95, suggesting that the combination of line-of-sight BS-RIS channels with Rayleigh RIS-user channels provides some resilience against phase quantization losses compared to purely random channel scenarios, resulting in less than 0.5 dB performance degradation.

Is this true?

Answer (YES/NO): NO